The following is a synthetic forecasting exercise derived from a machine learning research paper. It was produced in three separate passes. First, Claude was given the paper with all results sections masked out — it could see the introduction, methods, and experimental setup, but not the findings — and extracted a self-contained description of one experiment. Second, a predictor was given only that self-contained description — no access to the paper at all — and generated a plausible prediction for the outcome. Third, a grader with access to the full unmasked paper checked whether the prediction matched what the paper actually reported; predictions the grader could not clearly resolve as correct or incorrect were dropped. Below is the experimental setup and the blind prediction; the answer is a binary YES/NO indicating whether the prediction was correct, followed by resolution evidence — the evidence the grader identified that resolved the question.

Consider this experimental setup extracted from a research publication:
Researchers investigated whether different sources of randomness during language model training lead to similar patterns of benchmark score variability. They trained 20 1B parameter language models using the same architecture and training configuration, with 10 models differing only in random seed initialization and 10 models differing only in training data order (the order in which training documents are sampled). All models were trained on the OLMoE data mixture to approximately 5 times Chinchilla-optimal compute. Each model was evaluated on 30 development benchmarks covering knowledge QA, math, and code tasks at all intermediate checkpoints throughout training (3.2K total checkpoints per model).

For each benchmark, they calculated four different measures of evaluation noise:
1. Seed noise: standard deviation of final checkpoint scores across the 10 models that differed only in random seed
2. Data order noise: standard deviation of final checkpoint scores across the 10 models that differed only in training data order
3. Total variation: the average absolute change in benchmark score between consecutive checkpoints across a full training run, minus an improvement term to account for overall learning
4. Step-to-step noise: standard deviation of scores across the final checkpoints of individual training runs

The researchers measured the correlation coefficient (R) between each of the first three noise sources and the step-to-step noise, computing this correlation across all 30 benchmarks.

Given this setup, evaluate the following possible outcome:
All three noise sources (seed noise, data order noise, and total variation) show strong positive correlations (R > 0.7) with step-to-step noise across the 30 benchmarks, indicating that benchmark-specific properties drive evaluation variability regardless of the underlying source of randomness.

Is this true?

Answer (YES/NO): YES